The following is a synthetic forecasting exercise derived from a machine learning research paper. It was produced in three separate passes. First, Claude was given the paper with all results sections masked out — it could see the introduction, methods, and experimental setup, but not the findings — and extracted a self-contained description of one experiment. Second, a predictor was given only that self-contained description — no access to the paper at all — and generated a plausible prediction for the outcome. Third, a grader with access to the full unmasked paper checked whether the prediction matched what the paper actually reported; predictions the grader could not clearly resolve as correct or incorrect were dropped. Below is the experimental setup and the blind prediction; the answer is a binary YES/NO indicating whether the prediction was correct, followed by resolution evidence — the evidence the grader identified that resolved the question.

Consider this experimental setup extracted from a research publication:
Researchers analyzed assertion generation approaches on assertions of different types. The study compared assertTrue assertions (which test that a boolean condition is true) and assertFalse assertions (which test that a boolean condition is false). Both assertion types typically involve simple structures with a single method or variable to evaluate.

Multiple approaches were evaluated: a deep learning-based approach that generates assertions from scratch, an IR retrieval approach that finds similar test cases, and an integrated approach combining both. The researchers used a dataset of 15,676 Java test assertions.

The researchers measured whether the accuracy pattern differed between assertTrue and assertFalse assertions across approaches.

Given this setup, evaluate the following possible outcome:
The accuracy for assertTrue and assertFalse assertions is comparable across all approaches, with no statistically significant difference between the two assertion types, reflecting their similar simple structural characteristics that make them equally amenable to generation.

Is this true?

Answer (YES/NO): NO